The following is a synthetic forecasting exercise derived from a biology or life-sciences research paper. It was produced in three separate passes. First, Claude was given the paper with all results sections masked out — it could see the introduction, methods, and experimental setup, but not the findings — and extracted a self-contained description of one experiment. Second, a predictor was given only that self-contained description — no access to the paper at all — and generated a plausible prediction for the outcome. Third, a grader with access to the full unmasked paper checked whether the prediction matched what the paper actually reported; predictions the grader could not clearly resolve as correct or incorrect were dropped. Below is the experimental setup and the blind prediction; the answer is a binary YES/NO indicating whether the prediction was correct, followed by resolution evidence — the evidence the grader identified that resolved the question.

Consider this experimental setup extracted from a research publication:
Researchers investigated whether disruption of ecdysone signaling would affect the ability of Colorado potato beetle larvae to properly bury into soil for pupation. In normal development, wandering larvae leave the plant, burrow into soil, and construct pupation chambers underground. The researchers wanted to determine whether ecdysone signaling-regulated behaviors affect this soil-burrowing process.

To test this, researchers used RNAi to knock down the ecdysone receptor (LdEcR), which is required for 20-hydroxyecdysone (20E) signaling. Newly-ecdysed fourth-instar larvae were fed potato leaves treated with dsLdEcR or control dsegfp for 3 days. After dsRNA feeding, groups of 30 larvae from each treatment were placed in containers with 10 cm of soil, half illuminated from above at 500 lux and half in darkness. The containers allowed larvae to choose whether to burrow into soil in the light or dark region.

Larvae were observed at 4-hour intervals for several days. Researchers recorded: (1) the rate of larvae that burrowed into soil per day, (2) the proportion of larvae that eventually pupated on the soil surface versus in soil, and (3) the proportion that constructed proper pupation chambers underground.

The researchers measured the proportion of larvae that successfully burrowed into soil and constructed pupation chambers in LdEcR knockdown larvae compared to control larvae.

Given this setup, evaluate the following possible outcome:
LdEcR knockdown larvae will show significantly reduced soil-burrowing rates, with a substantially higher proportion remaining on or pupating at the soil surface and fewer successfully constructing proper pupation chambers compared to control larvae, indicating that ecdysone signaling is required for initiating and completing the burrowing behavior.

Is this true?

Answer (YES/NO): NO